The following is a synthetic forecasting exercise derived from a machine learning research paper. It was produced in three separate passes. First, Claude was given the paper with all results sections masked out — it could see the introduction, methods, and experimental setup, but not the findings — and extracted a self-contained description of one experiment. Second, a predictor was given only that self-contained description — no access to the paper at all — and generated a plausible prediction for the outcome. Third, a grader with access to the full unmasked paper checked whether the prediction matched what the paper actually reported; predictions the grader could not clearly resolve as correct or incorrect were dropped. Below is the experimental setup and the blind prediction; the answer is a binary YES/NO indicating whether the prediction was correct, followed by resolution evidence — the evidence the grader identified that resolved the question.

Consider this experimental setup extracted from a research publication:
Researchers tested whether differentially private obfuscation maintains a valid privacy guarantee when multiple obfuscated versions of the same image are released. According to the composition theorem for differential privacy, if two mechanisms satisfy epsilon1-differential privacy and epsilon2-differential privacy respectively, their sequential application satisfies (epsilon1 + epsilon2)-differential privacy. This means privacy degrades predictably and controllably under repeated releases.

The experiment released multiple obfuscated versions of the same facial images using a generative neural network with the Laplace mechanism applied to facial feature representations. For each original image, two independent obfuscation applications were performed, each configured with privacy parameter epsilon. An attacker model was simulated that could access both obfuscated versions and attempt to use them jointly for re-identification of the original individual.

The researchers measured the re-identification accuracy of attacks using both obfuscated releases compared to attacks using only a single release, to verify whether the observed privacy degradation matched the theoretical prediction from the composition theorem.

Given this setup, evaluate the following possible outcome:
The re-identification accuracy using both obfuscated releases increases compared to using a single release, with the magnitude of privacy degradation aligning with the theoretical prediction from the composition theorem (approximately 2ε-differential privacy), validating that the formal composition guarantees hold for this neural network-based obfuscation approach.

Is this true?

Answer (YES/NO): YES